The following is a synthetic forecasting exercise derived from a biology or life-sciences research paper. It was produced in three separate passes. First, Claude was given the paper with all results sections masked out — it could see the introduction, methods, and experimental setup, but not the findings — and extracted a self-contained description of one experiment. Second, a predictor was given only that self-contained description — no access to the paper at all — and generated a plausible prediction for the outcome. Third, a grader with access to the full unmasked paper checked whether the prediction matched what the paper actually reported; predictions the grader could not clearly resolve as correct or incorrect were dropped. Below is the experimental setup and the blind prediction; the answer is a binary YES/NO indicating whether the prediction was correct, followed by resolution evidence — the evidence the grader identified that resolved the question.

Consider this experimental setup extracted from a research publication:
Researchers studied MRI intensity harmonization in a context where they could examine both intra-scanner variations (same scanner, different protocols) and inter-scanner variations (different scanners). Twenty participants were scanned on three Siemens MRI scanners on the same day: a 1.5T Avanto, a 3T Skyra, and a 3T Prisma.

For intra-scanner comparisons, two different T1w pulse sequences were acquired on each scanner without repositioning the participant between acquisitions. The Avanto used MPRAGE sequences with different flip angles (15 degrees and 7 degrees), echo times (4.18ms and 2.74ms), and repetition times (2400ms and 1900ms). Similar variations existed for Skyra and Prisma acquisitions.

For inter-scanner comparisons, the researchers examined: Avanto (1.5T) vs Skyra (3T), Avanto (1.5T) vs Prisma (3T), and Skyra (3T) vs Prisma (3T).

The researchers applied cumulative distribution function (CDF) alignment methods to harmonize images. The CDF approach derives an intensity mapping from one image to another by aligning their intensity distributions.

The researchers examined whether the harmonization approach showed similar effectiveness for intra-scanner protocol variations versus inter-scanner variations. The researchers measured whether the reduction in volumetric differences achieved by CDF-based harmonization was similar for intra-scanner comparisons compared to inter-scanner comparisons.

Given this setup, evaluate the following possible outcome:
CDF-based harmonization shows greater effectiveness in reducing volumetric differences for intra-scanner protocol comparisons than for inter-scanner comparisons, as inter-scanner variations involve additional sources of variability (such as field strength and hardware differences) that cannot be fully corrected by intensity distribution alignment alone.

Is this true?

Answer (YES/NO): NO